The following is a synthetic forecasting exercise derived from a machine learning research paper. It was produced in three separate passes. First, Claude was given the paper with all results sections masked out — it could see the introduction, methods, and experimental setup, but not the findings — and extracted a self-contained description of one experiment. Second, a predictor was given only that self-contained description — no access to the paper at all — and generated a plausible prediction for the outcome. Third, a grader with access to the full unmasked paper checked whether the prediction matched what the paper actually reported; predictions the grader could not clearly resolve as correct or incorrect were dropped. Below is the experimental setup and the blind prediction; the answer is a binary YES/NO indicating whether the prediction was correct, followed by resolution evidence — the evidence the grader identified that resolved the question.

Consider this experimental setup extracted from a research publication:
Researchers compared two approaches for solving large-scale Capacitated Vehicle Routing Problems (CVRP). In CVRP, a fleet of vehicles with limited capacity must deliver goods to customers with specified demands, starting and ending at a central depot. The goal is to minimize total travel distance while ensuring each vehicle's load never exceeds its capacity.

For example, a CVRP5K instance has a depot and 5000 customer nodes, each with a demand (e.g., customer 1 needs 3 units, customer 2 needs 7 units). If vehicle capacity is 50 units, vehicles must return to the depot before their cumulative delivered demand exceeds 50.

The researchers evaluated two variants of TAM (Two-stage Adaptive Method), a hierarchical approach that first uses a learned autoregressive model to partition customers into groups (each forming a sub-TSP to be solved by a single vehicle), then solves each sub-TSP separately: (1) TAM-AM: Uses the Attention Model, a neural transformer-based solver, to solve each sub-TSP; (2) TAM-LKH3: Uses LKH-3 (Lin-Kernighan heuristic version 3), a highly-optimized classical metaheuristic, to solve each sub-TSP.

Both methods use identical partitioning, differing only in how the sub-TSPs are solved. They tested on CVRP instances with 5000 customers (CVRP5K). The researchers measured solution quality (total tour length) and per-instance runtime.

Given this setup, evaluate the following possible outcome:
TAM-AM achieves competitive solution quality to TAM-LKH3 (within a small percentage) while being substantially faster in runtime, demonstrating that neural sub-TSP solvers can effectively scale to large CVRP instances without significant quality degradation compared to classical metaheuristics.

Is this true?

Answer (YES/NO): NO